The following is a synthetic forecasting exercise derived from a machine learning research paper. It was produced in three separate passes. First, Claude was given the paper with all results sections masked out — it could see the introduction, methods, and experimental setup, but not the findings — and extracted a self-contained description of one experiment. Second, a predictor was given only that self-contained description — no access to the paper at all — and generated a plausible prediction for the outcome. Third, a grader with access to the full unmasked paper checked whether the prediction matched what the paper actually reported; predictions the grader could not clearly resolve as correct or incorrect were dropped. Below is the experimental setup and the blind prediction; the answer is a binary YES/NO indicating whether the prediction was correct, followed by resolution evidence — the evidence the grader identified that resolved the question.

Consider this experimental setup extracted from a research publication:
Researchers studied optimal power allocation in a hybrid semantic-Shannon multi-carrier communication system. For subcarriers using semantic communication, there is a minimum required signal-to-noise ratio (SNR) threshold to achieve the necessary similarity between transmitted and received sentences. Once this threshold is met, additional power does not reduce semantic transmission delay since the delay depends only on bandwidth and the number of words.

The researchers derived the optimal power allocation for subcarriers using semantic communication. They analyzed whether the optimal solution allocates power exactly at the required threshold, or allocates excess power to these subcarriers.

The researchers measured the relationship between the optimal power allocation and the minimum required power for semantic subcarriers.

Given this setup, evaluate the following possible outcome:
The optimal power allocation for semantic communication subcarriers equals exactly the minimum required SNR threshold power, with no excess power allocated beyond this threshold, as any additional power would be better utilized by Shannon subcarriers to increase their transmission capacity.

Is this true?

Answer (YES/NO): YES